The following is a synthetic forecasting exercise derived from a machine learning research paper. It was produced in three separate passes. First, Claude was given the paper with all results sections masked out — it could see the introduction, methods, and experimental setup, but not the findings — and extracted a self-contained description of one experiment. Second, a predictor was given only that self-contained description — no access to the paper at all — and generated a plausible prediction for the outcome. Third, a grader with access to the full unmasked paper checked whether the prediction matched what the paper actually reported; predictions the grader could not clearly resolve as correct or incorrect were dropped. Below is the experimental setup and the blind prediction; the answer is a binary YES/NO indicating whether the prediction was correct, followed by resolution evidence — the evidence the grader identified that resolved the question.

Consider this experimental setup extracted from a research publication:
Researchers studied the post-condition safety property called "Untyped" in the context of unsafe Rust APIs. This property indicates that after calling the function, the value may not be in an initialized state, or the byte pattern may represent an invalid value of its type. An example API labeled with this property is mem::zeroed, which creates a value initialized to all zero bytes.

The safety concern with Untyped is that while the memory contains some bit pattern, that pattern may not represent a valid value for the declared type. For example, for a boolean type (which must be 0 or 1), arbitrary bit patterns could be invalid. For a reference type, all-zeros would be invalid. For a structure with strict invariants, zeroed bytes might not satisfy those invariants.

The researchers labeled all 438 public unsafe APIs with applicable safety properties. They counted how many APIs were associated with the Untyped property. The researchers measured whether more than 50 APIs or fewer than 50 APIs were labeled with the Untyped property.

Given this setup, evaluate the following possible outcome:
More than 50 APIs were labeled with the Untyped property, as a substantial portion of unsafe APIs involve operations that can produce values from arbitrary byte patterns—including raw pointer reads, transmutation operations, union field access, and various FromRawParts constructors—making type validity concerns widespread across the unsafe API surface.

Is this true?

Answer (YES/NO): NO